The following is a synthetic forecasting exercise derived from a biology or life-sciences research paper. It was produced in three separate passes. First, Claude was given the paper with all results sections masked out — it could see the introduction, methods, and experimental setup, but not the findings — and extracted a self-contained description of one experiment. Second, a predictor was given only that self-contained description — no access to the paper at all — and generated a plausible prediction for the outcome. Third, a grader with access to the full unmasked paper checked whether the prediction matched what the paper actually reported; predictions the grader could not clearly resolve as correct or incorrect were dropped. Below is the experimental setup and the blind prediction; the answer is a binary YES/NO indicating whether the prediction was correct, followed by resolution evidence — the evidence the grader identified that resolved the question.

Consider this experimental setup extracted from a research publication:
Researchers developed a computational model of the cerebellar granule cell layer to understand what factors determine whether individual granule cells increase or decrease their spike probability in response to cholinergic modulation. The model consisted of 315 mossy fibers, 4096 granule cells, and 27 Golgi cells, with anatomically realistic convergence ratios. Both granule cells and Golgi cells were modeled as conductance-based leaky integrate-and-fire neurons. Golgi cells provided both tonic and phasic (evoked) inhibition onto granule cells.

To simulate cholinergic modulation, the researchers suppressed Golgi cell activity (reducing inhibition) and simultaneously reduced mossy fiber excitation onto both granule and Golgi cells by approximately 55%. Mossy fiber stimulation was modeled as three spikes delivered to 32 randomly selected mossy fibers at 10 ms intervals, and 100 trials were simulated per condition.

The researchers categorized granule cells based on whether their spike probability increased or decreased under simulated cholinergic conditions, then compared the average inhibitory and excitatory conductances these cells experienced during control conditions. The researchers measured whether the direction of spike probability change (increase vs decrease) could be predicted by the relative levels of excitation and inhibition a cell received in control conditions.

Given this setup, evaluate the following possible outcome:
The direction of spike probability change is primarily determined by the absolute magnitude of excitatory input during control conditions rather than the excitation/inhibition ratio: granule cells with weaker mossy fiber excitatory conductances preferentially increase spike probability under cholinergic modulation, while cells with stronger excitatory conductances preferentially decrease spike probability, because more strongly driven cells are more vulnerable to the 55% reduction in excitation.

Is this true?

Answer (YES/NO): NO